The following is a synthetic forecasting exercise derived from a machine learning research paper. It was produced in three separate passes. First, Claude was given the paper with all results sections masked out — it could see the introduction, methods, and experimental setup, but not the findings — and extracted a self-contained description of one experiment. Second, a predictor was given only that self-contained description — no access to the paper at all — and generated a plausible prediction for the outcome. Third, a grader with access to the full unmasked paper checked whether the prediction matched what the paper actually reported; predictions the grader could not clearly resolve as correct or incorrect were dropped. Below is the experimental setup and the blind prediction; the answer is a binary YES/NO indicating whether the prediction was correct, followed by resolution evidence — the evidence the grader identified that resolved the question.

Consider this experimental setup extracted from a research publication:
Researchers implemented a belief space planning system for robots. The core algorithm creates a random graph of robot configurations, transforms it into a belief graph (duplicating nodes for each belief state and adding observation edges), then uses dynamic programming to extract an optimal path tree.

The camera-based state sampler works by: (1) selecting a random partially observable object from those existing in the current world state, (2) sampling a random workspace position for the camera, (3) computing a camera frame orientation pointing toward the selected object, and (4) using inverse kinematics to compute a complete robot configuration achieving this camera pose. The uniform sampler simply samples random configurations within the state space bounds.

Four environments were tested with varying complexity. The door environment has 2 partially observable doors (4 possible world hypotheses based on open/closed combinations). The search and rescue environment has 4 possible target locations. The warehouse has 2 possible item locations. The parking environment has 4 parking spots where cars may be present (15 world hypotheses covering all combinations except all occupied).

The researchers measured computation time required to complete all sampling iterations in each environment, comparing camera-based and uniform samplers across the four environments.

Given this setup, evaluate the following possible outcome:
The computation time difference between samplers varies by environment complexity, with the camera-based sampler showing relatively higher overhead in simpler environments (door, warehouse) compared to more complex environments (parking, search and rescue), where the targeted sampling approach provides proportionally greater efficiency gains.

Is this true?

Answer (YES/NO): NO